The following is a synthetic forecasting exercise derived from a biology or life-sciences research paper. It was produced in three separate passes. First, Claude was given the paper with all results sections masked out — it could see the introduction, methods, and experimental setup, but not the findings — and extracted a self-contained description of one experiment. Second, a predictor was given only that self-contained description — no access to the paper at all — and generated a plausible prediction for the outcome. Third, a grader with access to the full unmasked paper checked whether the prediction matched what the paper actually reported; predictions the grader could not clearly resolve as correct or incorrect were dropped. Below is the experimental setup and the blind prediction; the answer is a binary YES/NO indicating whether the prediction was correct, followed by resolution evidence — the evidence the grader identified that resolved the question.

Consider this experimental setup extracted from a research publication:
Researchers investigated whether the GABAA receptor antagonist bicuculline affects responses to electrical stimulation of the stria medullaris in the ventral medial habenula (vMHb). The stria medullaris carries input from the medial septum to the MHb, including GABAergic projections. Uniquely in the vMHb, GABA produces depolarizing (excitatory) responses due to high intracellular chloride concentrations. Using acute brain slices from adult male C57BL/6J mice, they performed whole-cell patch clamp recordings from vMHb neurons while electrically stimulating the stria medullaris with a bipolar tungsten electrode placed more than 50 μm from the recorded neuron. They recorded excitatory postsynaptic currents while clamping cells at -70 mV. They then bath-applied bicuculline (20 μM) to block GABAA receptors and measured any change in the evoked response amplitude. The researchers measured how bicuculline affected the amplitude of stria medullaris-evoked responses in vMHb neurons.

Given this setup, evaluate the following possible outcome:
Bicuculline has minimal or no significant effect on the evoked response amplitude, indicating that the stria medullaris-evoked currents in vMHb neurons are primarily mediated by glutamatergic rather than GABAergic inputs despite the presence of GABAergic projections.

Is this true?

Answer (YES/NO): NO